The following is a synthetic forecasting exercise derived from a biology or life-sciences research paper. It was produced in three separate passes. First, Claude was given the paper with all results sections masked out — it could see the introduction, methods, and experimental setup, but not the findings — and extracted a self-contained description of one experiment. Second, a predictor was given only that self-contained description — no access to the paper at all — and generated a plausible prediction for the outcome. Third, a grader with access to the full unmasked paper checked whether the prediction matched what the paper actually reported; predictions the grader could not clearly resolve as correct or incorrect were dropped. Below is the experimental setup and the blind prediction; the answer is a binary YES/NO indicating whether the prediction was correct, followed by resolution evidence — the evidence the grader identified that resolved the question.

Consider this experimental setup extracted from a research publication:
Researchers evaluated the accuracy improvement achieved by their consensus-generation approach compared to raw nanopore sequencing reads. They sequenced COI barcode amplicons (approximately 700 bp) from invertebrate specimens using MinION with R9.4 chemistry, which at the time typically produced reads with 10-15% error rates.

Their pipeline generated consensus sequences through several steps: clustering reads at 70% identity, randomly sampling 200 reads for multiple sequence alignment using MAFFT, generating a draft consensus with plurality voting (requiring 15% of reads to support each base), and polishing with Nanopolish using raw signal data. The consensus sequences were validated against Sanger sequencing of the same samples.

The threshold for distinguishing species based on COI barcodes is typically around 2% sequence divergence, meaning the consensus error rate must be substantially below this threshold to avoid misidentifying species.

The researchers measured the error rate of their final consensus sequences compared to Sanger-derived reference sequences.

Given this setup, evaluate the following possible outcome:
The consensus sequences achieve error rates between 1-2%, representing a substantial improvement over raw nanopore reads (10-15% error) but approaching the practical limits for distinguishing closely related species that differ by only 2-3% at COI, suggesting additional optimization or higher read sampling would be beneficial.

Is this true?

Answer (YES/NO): NO